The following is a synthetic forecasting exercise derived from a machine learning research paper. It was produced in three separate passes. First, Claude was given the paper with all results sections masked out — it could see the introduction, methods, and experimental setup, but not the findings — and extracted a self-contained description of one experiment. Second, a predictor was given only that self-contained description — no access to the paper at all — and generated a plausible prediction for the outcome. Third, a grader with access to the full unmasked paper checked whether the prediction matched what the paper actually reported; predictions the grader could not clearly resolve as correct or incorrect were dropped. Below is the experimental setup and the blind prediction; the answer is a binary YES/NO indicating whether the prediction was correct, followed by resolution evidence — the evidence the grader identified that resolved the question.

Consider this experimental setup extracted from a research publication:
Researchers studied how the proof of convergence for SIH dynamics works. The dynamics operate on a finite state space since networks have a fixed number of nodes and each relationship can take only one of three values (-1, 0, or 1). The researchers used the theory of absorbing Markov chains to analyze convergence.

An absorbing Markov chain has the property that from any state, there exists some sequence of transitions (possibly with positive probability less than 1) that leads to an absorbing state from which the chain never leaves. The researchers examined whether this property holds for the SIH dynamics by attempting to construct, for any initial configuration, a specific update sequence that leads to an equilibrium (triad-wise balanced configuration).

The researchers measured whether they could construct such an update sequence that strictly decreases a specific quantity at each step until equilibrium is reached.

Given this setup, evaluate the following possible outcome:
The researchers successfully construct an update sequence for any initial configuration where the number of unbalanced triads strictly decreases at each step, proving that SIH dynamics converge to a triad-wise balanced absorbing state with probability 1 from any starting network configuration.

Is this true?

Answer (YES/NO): NO